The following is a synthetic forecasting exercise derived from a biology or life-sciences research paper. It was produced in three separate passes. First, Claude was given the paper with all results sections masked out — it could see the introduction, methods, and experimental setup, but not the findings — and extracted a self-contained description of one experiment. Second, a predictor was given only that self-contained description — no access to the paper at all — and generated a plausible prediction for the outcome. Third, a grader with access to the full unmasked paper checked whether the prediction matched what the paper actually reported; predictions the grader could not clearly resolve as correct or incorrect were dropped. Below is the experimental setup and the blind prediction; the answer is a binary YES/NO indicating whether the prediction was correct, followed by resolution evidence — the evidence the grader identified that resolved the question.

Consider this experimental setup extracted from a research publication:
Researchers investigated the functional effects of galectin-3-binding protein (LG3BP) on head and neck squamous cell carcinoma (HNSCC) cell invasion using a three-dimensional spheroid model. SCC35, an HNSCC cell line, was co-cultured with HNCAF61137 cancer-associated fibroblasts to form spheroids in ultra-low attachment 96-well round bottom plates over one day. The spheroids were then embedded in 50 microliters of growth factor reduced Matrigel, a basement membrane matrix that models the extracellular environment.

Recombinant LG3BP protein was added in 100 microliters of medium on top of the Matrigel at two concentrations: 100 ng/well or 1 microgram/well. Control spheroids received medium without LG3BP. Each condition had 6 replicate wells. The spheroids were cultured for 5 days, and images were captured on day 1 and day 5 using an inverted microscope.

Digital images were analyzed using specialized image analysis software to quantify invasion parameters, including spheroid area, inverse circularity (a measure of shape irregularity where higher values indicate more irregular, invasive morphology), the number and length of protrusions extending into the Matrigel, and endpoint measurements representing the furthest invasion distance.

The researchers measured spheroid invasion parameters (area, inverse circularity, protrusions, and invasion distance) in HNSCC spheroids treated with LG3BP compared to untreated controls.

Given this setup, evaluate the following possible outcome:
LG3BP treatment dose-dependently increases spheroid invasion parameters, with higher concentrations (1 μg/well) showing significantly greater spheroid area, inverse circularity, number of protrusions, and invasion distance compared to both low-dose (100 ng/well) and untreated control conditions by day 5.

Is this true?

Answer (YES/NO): NO